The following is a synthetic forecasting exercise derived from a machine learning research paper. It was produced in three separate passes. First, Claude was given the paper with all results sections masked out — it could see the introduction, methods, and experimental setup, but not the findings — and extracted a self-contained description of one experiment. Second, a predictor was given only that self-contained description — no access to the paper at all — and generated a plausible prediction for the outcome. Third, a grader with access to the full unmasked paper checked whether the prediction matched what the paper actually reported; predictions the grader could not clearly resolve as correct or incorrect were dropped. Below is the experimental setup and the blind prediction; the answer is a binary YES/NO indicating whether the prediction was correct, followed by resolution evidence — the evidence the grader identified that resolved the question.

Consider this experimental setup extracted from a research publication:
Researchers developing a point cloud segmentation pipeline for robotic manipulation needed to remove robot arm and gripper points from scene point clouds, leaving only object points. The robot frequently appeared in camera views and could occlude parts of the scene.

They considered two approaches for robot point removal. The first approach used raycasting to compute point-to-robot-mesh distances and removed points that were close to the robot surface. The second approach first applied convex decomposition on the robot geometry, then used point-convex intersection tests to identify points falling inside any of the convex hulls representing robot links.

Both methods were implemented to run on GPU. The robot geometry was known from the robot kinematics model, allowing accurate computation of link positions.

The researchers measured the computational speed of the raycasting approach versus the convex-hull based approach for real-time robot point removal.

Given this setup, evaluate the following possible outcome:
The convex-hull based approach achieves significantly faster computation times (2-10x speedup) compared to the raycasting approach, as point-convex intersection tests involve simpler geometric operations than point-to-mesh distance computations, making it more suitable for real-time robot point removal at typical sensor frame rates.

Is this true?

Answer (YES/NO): YES